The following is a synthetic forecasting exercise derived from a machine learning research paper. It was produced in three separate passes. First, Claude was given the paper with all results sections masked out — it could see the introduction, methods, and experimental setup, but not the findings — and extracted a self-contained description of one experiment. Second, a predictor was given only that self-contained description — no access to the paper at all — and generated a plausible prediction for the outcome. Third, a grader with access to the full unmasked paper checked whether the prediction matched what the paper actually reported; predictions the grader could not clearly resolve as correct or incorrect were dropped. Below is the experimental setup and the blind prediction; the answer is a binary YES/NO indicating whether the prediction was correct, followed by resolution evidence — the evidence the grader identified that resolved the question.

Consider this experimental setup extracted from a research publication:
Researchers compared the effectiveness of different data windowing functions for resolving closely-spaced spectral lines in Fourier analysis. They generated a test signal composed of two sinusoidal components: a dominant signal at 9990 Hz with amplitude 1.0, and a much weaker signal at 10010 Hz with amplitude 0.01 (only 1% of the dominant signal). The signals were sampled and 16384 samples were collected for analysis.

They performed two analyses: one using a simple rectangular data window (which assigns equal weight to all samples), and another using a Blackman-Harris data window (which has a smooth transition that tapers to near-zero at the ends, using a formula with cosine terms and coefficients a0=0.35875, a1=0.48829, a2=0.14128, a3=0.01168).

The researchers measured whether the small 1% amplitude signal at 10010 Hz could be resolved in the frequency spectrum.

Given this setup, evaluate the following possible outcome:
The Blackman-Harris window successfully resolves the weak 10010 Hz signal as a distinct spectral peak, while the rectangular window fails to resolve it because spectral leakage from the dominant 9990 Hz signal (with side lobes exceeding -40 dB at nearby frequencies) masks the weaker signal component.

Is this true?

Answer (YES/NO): YES